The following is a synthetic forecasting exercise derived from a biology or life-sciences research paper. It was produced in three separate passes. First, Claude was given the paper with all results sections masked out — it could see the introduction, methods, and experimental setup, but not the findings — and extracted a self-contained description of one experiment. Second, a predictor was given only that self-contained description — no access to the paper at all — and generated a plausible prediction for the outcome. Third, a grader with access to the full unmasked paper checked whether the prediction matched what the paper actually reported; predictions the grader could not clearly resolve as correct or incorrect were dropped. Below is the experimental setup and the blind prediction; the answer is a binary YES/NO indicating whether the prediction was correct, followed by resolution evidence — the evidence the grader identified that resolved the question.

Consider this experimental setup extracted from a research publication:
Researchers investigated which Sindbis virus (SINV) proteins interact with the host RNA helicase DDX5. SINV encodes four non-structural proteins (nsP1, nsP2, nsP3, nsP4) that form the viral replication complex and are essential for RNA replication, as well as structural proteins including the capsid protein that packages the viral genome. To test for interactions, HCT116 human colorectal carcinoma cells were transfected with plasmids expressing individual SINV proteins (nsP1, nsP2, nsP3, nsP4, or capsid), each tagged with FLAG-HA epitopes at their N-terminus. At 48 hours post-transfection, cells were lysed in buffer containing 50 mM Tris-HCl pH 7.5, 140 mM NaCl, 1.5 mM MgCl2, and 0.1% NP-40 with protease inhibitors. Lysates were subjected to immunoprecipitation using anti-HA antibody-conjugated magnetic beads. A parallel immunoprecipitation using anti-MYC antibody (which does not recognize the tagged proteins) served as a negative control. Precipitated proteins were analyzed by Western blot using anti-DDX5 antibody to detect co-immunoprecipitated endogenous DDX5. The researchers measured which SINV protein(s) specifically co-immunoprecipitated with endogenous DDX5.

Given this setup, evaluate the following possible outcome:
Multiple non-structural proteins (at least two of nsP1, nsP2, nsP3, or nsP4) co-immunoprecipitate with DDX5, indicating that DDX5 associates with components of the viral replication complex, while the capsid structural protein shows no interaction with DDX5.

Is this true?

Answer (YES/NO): NO